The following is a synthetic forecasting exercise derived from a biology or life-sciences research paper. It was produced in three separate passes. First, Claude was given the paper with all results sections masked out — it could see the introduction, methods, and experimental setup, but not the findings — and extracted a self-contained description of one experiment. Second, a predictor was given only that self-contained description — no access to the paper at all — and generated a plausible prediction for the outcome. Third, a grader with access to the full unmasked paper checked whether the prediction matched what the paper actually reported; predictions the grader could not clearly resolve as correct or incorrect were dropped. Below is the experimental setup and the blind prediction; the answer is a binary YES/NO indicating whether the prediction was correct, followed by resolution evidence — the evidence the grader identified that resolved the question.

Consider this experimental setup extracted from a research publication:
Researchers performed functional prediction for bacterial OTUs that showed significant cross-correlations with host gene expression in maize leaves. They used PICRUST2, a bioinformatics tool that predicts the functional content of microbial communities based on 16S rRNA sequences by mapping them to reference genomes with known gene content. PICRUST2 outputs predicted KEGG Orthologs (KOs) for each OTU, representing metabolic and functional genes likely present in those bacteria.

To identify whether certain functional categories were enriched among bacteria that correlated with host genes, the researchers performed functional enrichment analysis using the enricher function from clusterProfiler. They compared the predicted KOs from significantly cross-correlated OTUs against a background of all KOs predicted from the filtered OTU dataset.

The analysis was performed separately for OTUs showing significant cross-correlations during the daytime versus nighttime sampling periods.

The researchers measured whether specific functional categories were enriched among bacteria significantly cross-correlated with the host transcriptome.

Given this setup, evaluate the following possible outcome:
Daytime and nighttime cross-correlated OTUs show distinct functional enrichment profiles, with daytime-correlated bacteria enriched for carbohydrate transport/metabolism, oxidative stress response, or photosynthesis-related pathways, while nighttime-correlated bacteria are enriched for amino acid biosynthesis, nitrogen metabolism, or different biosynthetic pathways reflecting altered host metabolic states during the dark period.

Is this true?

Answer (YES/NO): NO